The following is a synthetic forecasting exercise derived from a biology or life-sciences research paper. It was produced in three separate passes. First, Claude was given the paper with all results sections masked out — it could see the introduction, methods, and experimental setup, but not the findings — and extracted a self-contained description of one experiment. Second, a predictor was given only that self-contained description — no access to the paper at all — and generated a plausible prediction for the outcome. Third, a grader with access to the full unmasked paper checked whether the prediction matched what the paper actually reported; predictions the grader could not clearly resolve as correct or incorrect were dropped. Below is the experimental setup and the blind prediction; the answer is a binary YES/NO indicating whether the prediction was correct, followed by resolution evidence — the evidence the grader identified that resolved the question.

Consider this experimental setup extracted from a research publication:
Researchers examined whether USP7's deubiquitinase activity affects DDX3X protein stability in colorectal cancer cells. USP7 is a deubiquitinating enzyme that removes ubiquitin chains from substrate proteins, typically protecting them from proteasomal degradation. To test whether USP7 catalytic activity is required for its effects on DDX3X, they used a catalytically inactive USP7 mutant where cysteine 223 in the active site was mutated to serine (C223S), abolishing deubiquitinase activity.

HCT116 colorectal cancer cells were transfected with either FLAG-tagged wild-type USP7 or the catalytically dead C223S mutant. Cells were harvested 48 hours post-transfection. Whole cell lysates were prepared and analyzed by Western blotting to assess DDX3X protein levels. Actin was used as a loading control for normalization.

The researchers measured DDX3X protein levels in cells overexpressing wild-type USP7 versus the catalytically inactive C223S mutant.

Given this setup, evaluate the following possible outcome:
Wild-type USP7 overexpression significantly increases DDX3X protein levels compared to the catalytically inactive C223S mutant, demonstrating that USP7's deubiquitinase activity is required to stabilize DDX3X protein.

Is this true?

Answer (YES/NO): YES